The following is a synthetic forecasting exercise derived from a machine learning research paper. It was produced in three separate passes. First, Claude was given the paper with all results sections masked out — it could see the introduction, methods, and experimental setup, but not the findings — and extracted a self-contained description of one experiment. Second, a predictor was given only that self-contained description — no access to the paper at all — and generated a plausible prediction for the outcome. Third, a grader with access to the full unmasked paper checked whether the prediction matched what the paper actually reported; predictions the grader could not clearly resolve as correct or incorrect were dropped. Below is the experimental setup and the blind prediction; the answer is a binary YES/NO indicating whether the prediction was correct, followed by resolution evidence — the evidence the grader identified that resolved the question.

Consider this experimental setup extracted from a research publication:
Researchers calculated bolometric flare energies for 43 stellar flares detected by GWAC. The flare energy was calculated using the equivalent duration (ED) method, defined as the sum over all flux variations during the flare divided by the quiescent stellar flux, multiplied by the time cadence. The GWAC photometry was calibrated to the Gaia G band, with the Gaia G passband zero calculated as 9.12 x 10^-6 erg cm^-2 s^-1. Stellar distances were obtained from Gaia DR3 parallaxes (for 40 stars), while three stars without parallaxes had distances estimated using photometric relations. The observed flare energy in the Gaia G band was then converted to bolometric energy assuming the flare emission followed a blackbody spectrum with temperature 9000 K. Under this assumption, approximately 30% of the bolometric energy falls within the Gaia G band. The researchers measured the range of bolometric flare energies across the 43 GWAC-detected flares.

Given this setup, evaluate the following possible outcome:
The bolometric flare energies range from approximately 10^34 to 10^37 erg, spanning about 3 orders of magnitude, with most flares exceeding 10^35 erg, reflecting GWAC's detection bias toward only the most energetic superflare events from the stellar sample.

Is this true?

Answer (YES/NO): NO